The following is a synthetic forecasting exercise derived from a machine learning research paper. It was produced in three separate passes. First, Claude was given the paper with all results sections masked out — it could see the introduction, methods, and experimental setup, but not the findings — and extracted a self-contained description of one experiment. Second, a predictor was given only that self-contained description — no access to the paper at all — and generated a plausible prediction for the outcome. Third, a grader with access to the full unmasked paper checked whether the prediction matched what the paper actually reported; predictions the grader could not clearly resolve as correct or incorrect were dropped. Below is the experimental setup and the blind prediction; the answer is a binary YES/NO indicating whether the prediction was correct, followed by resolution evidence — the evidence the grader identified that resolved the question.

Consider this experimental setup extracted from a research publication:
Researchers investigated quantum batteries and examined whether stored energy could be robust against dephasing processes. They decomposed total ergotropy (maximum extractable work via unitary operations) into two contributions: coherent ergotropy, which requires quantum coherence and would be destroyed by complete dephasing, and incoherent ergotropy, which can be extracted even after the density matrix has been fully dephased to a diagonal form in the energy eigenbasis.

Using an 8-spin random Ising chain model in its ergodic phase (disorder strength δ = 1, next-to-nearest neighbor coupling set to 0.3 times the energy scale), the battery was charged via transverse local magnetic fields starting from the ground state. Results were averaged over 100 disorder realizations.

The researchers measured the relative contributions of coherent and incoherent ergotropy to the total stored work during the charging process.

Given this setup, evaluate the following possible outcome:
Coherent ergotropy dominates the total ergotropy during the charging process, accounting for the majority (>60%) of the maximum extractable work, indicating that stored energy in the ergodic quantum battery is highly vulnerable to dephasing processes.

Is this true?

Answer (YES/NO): YES